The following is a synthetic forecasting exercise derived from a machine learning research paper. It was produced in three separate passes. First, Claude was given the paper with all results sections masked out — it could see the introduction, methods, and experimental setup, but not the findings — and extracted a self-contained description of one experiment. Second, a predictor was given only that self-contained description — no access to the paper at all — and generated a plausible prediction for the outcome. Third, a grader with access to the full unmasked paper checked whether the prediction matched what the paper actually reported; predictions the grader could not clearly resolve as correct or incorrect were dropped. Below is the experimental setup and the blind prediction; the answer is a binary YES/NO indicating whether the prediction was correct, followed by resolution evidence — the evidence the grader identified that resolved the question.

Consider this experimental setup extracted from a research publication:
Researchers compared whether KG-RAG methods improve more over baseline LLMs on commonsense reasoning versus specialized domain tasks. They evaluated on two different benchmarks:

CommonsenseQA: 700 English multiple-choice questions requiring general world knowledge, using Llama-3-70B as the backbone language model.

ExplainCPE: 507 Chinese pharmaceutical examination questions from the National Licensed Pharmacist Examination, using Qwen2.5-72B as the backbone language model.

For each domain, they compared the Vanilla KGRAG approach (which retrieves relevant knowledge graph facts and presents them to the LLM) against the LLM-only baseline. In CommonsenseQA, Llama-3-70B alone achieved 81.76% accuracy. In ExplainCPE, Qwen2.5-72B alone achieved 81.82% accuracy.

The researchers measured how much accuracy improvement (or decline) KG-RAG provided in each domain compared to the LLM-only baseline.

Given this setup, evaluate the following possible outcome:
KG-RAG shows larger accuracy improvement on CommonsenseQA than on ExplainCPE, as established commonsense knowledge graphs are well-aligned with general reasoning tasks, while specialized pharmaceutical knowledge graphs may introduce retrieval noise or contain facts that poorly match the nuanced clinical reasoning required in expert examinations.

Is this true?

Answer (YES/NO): YES